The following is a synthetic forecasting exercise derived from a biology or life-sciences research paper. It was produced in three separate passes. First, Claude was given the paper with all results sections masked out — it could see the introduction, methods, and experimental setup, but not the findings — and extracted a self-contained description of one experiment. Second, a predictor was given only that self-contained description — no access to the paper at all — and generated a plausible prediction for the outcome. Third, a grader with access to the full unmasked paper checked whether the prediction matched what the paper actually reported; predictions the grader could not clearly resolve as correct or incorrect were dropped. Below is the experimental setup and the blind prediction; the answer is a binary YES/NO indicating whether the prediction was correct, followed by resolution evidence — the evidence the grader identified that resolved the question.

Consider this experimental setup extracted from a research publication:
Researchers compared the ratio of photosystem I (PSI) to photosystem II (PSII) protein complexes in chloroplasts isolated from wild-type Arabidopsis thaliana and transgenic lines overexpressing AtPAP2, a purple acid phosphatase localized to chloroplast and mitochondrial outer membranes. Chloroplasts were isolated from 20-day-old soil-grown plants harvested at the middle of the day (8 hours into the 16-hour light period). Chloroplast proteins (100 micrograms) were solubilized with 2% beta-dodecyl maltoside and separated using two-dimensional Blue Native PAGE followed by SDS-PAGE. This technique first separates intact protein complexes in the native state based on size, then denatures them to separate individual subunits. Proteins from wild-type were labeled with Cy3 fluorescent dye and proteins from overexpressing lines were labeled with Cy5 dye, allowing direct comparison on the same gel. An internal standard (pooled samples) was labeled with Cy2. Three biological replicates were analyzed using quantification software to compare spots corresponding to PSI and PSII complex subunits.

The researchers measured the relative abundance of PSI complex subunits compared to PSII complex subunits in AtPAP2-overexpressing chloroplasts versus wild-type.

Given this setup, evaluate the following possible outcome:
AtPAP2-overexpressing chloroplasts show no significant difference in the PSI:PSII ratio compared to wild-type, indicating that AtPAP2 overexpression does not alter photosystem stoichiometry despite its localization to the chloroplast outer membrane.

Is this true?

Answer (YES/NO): NO